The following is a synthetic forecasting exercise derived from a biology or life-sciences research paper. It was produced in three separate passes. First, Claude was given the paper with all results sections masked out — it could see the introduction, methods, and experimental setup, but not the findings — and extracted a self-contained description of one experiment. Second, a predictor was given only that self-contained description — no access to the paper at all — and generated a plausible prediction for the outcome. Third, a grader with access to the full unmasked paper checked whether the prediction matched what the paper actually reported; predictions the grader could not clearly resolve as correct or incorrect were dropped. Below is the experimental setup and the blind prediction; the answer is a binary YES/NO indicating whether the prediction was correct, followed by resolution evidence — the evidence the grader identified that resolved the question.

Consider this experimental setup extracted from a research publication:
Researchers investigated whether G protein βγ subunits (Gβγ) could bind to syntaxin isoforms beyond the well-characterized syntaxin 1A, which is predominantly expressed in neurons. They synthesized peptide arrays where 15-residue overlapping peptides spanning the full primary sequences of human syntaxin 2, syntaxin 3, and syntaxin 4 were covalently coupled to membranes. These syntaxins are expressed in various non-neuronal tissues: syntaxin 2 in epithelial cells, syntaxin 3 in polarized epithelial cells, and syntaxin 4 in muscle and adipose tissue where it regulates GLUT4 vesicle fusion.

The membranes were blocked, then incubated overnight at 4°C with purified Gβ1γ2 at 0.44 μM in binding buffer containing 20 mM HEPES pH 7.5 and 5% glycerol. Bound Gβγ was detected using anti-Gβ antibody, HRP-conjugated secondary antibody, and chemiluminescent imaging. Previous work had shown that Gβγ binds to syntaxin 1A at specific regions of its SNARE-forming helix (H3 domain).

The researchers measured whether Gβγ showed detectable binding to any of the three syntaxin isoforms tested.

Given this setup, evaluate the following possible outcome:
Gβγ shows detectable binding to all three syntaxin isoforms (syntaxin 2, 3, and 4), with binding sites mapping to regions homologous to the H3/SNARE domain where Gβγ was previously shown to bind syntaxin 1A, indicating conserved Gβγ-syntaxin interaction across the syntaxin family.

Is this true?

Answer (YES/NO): NO